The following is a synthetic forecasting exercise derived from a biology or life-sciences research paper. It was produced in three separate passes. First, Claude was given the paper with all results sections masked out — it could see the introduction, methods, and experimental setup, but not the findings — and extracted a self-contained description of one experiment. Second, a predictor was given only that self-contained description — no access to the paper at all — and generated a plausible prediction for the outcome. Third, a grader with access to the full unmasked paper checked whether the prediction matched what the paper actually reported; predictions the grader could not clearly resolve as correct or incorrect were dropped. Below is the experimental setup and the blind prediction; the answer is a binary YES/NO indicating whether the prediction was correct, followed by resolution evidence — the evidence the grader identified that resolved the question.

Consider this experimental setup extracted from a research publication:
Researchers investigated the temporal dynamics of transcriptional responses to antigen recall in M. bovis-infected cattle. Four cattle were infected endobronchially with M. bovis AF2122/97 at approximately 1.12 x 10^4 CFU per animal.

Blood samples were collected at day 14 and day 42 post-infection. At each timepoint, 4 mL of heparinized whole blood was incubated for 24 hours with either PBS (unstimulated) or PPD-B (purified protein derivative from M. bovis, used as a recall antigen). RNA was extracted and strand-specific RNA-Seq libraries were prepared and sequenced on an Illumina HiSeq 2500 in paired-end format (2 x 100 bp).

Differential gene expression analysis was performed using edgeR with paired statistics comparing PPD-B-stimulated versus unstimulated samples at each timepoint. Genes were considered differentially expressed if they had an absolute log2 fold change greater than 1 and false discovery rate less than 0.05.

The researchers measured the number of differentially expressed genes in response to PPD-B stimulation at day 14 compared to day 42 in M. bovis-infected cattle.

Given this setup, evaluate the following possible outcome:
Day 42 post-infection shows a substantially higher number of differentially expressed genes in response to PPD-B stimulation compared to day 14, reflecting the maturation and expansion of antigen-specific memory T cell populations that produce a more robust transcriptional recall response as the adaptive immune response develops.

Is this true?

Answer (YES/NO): NO